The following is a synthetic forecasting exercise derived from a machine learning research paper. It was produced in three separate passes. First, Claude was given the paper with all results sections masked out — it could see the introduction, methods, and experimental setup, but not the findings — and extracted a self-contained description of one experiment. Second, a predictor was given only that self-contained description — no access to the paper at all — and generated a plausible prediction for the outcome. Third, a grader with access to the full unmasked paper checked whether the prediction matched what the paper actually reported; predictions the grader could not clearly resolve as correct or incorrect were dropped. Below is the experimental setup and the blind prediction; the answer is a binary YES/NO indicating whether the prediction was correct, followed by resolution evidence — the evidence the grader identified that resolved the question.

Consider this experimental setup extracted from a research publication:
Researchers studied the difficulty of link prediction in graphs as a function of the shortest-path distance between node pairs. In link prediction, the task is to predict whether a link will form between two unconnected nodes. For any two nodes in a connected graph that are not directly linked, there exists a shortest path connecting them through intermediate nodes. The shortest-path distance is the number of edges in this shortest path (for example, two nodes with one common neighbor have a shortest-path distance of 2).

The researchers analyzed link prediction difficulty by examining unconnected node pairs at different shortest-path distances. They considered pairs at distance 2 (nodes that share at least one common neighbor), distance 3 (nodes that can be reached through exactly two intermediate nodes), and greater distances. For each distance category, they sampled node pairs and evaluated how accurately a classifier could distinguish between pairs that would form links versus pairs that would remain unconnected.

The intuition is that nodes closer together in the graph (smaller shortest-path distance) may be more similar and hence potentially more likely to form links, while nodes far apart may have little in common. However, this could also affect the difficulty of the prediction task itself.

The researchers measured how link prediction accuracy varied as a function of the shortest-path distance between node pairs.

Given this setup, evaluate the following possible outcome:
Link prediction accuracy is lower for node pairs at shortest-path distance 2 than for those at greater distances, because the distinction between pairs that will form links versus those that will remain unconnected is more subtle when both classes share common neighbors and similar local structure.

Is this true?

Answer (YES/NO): YES